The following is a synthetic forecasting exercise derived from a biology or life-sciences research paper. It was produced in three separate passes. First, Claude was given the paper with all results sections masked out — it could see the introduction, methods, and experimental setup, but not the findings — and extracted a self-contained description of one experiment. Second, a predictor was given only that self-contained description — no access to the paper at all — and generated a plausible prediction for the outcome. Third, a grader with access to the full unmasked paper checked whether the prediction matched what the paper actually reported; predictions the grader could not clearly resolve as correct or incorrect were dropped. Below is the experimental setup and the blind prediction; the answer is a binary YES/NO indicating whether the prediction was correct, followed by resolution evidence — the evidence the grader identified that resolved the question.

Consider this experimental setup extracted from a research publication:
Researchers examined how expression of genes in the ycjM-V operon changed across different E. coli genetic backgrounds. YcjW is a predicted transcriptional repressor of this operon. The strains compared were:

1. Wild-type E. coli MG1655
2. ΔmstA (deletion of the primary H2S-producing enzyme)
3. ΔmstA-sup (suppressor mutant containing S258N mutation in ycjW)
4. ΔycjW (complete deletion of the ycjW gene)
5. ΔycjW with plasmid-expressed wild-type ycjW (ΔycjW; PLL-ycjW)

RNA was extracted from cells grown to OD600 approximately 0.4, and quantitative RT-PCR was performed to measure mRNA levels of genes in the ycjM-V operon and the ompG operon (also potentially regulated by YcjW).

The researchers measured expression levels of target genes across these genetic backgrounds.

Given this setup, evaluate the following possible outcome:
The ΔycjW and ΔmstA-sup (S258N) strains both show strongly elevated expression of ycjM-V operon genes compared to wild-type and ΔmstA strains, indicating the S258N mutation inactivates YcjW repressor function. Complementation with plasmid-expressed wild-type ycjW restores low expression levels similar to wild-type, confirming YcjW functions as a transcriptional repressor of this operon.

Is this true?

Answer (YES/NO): NO